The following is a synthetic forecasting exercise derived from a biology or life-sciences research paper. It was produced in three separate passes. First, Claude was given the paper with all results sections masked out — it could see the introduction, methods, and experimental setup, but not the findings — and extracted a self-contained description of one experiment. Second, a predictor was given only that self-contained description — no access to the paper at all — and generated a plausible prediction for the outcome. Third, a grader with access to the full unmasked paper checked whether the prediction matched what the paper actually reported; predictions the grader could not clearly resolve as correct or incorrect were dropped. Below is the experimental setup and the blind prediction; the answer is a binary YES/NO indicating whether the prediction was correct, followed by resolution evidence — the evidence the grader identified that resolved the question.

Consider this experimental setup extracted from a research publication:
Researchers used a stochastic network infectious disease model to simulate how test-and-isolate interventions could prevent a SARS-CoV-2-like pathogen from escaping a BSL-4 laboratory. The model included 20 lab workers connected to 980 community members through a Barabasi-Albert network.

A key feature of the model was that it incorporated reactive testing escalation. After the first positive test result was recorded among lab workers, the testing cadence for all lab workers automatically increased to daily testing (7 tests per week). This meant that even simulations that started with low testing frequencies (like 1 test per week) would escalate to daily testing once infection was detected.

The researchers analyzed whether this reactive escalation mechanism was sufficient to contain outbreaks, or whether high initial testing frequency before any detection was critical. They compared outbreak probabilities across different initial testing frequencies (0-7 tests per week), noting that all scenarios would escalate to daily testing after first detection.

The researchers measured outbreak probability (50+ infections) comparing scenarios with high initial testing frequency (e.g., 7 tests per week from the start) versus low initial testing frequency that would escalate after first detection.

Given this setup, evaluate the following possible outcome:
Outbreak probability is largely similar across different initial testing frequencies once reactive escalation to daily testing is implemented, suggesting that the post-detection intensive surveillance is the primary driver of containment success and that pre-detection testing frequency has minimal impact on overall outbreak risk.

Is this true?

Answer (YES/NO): NO